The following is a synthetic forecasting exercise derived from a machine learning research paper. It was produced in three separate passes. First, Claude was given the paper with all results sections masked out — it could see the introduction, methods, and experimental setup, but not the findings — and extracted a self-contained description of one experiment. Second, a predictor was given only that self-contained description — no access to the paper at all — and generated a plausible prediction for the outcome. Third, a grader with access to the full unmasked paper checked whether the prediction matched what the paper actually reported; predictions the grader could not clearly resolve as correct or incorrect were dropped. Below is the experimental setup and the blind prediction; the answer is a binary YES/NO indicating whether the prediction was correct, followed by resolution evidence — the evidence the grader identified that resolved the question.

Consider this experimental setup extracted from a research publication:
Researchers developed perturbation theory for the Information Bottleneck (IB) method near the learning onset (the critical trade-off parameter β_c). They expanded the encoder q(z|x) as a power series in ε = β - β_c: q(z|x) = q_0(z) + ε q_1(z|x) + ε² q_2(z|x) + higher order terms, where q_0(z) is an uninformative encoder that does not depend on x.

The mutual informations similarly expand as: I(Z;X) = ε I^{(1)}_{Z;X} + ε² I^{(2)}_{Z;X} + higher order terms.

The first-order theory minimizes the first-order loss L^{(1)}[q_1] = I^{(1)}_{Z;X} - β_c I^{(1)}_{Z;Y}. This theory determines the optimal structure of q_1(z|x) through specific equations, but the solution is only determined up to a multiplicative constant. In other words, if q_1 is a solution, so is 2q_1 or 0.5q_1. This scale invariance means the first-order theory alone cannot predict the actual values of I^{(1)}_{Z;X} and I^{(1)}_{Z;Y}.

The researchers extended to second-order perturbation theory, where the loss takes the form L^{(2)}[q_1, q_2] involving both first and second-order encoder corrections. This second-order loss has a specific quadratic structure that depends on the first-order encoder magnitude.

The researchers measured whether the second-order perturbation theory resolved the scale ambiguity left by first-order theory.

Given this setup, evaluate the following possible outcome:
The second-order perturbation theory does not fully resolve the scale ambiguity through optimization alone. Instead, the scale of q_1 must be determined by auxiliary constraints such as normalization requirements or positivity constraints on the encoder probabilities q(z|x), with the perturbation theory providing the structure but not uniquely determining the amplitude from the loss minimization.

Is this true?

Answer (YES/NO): NO